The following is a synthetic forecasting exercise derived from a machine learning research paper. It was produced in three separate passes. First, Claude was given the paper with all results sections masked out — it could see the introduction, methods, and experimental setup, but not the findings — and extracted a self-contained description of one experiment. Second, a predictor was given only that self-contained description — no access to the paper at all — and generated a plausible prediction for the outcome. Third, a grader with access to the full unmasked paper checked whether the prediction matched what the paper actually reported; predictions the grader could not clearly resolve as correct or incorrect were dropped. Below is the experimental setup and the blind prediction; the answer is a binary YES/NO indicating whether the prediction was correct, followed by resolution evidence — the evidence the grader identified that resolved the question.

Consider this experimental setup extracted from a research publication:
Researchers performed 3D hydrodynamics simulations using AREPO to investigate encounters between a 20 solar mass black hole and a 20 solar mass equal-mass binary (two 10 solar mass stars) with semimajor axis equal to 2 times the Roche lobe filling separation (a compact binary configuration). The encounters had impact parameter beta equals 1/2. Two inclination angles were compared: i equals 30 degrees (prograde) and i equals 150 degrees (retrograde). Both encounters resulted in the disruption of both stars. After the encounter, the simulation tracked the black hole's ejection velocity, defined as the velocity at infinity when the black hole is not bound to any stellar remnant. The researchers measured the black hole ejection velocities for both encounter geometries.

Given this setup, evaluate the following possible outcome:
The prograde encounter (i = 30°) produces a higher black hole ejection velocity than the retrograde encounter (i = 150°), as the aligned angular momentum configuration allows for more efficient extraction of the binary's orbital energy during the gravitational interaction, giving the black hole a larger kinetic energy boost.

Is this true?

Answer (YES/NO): NO